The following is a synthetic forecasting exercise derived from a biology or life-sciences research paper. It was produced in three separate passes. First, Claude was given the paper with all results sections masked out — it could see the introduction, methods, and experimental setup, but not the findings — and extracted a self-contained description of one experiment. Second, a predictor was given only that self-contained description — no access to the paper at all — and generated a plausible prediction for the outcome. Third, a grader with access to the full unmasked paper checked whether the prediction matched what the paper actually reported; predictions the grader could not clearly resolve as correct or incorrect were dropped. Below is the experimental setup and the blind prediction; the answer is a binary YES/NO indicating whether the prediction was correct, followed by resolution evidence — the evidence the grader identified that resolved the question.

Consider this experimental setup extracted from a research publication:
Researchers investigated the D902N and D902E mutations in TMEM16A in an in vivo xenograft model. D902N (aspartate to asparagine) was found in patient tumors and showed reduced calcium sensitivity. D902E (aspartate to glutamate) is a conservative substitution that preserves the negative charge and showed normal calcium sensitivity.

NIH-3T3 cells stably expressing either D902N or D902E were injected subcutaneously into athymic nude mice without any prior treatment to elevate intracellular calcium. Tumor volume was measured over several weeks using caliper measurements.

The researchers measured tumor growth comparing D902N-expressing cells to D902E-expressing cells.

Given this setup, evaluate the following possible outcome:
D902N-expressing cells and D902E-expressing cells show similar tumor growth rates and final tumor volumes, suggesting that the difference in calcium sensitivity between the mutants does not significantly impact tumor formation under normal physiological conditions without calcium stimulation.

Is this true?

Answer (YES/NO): NO